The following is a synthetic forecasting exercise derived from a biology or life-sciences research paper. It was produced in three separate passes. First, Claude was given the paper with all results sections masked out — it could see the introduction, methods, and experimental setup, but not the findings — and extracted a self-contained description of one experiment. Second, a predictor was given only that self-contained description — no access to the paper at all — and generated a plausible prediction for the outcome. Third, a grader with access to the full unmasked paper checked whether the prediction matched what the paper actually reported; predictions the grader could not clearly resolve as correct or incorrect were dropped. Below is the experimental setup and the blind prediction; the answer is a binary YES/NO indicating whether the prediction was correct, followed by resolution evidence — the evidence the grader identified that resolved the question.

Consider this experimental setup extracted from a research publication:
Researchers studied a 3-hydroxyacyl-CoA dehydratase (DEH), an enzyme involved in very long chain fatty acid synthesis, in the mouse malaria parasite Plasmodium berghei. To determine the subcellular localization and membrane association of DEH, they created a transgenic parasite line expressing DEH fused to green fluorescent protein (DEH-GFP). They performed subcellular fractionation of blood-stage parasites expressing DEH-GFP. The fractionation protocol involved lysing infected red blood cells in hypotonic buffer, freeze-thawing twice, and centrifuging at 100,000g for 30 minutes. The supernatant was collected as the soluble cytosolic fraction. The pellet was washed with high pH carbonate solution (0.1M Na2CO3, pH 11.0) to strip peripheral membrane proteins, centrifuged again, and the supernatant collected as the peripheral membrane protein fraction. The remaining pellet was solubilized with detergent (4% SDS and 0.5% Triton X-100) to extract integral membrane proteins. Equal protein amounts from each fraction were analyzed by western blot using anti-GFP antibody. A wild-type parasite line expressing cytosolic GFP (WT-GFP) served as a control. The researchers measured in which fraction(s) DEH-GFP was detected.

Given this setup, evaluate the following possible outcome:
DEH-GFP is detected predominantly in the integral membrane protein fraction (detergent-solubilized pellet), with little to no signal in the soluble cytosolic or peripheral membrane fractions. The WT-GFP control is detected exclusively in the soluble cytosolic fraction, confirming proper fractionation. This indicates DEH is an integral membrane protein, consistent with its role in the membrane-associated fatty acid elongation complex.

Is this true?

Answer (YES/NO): YES